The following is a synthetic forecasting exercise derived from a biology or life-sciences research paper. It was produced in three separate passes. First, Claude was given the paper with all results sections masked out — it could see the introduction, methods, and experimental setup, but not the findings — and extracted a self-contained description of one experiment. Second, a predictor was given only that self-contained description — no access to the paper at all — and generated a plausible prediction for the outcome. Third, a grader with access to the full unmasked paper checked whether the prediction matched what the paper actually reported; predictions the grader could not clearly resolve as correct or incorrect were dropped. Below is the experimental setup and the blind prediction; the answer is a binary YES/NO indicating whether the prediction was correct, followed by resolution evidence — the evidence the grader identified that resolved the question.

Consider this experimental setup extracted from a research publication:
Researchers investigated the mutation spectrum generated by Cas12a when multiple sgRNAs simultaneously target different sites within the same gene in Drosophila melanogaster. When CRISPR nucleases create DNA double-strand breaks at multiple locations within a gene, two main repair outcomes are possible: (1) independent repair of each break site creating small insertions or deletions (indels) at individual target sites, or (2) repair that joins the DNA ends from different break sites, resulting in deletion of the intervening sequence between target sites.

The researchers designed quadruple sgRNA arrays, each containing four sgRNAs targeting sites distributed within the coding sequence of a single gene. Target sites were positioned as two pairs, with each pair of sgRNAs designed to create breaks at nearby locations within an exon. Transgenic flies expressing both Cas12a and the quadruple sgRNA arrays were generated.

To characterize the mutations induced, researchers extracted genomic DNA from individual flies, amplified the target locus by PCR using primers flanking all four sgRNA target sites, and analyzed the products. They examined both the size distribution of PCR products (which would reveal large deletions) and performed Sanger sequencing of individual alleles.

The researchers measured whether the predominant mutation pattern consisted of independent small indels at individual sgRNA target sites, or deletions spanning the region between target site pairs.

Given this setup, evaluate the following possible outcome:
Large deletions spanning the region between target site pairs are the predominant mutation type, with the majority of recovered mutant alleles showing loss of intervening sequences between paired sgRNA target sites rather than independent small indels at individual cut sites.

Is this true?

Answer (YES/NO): YES